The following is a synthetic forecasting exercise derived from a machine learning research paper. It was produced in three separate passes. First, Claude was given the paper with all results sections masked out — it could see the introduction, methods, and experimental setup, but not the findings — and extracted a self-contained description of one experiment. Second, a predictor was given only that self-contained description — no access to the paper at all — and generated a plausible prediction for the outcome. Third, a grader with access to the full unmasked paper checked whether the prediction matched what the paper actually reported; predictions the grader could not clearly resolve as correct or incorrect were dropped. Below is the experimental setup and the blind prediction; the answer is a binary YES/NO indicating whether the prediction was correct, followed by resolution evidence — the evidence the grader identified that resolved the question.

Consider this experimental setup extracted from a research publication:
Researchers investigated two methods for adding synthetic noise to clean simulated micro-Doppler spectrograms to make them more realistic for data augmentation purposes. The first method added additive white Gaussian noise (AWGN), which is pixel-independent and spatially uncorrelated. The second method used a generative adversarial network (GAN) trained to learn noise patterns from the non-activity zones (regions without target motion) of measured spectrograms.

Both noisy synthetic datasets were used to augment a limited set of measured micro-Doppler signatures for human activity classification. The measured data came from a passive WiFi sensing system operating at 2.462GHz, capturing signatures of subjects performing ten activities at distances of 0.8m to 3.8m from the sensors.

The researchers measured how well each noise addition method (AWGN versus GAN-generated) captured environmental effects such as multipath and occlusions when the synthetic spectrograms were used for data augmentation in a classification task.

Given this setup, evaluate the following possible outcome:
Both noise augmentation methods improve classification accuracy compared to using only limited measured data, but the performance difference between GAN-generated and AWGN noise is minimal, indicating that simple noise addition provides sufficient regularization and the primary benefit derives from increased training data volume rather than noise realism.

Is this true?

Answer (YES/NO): NO